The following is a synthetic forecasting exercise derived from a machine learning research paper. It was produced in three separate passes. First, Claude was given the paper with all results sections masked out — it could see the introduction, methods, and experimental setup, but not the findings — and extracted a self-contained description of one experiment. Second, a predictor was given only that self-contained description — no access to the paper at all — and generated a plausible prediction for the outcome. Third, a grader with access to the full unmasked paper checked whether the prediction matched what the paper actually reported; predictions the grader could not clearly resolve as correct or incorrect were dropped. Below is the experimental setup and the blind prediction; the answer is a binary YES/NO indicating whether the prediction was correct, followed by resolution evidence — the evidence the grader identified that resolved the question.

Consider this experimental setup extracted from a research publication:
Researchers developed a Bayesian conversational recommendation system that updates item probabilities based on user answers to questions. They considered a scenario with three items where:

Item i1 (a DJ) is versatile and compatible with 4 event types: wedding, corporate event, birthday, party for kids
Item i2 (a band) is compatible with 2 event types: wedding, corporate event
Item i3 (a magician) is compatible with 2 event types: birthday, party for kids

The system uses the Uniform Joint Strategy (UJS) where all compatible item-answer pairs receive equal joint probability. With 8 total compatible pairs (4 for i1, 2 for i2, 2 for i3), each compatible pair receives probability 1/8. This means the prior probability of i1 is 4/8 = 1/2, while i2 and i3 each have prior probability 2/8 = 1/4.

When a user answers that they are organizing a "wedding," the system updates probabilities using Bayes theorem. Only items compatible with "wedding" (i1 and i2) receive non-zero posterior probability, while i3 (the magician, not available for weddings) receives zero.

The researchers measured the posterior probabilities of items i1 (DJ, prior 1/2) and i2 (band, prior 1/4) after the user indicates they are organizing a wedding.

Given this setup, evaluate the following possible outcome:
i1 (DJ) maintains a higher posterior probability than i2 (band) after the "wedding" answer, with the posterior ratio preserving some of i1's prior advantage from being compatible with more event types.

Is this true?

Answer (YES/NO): NO